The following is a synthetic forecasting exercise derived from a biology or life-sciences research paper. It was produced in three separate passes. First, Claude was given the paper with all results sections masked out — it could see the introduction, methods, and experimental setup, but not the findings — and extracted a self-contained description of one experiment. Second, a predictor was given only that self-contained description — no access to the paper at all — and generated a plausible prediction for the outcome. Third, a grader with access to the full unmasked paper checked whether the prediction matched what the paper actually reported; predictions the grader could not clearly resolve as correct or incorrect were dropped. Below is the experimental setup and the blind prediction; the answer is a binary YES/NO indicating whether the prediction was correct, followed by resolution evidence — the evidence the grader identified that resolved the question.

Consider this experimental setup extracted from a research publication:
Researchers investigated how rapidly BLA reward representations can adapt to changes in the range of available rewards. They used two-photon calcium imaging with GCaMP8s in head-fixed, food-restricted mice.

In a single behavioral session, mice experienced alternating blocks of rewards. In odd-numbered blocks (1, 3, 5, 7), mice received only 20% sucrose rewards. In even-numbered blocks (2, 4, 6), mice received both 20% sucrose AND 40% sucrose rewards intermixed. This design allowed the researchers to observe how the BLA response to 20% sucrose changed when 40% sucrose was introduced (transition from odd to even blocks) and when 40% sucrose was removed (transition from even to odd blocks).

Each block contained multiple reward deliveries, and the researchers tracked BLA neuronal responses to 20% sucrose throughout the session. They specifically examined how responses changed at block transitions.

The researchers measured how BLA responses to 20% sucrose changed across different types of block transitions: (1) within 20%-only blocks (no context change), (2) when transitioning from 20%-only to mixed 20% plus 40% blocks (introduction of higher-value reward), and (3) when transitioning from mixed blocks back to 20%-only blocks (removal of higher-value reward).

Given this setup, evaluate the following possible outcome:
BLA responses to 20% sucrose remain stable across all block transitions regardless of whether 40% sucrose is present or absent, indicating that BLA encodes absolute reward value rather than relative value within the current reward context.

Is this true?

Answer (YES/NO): NO